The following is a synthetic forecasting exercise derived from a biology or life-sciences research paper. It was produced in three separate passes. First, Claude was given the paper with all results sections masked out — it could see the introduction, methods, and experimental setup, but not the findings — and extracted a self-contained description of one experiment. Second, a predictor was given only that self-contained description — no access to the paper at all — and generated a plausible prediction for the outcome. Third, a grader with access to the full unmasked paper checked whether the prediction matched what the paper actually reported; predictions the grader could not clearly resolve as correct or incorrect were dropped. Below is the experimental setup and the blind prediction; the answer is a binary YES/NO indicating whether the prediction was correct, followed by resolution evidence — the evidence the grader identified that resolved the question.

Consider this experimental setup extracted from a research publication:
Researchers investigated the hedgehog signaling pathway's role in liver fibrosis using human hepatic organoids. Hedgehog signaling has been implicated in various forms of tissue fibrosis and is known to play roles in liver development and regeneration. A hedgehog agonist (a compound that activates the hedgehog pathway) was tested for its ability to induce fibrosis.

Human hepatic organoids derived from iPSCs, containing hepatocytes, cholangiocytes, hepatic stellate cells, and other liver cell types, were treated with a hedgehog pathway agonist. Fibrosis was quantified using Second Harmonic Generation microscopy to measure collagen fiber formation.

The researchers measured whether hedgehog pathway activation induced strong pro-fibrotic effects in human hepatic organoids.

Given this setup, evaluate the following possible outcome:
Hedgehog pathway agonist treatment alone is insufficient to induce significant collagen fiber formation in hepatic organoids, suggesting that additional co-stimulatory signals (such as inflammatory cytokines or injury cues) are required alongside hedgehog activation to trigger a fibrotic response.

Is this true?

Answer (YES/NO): YES